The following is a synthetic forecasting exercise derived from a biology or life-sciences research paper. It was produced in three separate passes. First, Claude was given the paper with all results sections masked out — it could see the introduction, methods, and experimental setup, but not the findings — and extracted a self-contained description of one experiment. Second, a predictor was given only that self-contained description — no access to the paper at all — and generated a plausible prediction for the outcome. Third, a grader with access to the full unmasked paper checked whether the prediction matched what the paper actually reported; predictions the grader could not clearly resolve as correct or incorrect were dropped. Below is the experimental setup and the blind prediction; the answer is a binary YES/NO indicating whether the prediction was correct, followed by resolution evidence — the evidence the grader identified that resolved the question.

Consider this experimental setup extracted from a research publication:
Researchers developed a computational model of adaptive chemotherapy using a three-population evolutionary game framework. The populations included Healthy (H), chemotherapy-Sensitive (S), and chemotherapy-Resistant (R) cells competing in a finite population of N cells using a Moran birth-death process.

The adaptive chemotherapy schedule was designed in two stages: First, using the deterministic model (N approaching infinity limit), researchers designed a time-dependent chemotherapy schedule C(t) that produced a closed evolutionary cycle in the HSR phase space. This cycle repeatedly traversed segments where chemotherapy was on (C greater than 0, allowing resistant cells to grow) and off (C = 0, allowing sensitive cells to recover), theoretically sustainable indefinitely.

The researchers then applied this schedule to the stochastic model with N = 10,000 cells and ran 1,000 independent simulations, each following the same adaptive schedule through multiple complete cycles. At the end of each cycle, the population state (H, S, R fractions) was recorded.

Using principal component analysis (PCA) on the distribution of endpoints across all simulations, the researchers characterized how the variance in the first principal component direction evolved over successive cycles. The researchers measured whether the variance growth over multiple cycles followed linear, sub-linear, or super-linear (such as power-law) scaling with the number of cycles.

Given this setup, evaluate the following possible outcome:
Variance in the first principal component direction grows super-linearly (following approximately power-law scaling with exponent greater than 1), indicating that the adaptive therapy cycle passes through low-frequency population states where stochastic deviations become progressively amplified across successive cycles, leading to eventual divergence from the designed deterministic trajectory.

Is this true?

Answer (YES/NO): NO